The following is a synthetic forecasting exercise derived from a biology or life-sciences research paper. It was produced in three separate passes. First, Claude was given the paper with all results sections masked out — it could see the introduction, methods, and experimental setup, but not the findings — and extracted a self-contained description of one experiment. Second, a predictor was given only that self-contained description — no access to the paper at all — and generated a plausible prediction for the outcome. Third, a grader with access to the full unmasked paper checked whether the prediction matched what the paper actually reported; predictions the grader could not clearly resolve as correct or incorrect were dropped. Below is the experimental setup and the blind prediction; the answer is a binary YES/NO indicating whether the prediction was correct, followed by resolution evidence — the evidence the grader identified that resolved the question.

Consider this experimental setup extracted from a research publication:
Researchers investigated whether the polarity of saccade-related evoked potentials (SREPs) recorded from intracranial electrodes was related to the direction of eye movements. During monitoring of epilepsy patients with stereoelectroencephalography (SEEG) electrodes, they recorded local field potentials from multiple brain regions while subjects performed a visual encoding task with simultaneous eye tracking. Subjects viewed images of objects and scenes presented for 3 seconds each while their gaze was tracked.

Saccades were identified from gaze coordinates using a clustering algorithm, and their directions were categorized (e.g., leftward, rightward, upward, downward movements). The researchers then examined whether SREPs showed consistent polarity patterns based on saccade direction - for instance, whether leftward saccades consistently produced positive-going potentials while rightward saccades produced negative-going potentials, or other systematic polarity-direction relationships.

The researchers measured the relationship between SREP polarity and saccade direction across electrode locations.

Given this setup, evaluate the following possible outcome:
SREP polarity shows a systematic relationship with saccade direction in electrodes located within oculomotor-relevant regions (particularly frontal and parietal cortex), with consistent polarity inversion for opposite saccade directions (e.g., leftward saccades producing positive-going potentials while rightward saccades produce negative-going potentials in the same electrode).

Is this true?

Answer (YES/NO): NO